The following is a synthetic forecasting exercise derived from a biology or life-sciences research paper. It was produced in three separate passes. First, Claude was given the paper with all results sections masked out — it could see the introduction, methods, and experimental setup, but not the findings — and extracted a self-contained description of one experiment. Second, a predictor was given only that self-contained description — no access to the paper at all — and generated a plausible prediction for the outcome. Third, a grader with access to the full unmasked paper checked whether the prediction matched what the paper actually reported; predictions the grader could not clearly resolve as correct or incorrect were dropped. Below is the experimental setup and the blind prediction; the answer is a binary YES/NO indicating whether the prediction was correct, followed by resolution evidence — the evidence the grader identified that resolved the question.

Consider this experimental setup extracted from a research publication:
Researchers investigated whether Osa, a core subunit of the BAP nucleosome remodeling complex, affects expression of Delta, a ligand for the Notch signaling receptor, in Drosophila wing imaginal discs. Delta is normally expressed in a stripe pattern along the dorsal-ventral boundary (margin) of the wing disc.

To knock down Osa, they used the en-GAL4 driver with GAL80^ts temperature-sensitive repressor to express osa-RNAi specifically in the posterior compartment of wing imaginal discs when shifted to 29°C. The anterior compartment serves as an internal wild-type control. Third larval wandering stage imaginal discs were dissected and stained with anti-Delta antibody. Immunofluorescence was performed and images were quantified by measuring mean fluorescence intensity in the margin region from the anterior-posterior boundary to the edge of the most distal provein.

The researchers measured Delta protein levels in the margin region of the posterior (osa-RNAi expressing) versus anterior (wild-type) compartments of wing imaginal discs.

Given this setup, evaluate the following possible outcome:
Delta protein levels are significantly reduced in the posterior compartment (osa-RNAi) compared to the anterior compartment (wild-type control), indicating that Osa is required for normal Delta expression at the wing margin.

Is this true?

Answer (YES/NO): NO